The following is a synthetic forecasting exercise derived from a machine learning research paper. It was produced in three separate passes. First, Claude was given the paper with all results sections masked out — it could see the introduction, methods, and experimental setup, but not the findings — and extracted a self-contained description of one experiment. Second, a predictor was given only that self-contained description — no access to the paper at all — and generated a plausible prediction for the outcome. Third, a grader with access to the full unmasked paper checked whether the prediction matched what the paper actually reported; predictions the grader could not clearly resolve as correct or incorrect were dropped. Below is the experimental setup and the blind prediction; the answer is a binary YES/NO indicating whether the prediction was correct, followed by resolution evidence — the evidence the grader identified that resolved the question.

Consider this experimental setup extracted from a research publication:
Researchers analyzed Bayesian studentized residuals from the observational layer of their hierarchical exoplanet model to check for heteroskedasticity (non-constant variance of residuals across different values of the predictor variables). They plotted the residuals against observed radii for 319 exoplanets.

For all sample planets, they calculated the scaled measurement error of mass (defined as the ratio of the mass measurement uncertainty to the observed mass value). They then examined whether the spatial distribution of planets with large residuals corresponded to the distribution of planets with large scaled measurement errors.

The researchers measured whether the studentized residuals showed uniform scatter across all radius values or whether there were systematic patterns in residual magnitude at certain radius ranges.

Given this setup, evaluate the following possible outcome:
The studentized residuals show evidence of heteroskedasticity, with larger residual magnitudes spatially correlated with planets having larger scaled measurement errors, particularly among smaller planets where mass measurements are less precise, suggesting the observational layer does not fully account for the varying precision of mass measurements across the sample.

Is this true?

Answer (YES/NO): YES